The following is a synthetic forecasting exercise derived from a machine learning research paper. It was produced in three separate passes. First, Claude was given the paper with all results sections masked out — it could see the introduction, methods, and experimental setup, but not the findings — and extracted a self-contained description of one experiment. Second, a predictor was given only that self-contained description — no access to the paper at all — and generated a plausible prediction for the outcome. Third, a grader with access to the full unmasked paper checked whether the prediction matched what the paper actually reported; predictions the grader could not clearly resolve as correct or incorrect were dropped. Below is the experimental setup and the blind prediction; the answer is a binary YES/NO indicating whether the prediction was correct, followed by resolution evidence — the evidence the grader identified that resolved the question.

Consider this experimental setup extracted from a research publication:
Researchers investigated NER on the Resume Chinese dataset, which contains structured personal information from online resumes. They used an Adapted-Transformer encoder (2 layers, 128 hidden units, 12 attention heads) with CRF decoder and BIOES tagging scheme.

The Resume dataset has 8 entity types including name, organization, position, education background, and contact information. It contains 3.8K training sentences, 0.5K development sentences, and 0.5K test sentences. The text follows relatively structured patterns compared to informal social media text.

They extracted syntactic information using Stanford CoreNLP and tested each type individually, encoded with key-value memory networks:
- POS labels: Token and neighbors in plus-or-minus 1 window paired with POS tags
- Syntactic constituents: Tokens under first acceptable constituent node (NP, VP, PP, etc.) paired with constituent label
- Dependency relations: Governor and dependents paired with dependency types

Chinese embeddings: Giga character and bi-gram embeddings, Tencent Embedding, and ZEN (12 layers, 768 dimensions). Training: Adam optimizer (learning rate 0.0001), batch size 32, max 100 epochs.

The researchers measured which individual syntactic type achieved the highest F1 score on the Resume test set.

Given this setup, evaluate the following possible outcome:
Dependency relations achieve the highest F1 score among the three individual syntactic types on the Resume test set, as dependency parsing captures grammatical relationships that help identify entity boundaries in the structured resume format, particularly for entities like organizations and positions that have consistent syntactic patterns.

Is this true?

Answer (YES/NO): NO